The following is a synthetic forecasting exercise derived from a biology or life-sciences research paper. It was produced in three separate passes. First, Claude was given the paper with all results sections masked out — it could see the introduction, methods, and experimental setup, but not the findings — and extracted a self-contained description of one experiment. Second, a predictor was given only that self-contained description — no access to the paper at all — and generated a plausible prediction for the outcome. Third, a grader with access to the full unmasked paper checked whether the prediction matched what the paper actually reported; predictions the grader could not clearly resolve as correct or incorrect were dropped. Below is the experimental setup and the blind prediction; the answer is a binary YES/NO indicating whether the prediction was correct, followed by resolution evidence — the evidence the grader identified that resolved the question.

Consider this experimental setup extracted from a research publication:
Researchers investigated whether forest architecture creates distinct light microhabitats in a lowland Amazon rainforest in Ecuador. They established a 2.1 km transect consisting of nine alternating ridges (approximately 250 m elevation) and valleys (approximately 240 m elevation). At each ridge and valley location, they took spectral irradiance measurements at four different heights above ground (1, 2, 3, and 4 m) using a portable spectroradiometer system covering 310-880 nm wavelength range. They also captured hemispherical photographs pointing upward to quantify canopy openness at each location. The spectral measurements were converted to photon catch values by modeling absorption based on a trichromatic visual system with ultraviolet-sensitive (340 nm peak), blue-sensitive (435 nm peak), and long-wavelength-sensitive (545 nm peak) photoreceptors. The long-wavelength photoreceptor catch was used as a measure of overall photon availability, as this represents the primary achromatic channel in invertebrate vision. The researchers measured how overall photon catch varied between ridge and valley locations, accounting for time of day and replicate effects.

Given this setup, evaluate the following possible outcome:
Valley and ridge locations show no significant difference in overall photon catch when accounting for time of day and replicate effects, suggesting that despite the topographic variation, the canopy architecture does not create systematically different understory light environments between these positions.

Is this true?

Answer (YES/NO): NO